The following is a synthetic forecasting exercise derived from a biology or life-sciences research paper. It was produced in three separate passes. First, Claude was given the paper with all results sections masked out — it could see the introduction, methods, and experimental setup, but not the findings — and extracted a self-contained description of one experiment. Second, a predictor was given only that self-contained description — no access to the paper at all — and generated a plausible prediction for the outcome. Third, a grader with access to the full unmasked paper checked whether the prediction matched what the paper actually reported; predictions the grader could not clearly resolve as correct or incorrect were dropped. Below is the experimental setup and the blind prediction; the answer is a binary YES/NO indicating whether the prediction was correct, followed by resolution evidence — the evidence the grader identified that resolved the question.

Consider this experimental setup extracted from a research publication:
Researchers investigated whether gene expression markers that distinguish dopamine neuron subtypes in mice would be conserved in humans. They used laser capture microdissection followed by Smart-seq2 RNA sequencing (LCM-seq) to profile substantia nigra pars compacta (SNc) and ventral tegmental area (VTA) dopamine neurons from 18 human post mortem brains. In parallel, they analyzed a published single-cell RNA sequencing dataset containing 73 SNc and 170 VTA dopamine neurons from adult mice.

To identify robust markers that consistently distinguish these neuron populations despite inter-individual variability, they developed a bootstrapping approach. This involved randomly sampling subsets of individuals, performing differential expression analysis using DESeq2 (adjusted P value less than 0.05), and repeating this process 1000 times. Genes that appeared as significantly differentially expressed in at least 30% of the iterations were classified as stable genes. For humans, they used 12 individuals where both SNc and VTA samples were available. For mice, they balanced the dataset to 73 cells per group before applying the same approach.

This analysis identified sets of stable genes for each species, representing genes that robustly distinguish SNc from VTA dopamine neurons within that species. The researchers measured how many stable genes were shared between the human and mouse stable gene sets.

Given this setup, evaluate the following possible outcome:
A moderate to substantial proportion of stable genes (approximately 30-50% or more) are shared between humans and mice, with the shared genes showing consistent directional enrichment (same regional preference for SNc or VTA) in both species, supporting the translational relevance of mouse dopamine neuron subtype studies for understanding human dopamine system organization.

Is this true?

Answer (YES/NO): NO